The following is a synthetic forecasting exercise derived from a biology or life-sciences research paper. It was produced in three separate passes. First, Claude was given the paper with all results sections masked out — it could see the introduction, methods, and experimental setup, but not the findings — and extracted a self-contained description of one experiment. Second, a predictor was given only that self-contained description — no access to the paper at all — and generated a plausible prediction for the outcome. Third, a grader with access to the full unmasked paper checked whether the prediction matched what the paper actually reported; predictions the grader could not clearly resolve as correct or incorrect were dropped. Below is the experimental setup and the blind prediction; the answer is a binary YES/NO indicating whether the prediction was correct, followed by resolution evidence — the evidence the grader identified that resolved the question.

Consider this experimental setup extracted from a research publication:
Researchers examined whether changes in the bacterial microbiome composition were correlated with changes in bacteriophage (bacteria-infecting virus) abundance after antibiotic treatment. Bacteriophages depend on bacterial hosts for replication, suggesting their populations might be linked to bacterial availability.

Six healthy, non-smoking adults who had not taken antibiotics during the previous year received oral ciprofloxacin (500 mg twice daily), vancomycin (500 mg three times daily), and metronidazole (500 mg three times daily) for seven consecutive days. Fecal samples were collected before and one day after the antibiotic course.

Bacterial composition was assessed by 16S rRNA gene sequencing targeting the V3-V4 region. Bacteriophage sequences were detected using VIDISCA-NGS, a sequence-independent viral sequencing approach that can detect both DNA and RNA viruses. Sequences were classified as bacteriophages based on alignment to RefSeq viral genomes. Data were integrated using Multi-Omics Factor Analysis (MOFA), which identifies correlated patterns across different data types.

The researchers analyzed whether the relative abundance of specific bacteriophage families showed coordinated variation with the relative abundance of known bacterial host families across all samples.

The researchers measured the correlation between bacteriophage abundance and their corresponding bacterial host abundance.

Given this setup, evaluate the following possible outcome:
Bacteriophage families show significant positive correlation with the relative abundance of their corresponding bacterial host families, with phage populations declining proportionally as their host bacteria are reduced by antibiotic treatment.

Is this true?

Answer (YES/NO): YES